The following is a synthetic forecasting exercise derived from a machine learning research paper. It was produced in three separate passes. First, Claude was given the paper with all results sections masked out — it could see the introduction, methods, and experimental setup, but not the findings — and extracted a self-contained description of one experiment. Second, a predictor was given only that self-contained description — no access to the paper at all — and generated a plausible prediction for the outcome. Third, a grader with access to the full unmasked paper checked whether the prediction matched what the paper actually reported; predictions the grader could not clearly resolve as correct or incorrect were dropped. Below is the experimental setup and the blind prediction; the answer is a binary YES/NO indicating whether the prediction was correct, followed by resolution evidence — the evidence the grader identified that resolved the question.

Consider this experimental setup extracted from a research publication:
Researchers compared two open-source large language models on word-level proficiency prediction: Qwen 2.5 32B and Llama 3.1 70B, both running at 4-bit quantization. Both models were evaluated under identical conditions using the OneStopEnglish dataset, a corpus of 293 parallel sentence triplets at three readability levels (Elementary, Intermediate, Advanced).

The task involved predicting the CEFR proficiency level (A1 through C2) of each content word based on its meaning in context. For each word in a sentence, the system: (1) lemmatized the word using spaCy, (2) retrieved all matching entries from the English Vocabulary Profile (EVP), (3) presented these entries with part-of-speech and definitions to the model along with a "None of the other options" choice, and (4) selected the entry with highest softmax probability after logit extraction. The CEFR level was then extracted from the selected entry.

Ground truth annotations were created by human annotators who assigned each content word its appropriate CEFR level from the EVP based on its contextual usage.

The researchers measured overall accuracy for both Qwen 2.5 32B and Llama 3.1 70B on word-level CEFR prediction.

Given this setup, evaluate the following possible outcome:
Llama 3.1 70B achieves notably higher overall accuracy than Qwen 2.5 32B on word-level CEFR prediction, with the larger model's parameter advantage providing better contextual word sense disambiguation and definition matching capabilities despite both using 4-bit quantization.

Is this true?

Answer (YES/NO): NO